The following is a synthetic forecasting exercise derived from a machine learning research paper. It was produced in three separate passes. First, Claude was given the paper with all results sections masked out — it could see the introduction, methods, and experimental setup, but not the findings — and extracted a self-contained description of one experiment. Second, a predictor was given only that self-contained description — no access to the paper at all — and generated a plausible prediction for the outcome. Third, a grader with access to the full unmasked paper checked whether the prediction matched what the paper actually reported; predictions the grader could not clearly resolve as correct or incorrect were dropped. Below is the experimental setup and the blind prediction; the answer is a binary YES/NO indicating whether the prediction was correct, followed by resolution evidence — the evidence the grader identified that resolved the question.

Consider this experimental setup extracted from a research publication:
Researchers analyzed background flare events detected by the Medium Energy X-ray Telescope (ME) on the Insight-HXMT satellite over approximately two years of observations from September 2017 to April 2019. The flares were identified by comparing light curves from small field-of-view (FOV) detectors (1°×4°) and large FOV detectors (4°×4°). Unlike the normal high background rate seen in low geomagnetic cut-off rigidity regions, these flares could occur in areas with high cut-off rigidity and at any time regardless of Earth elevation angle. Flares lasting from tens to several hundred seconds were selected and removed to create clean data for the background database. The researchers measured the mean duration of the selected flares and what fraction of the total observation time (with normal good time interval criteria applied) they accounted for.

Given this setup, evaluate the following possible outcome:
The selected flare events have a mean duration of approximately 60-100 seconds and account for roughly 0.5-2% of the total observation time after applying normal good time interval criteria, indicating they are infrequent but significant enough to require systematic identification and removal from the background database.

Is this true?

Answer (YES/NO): NO